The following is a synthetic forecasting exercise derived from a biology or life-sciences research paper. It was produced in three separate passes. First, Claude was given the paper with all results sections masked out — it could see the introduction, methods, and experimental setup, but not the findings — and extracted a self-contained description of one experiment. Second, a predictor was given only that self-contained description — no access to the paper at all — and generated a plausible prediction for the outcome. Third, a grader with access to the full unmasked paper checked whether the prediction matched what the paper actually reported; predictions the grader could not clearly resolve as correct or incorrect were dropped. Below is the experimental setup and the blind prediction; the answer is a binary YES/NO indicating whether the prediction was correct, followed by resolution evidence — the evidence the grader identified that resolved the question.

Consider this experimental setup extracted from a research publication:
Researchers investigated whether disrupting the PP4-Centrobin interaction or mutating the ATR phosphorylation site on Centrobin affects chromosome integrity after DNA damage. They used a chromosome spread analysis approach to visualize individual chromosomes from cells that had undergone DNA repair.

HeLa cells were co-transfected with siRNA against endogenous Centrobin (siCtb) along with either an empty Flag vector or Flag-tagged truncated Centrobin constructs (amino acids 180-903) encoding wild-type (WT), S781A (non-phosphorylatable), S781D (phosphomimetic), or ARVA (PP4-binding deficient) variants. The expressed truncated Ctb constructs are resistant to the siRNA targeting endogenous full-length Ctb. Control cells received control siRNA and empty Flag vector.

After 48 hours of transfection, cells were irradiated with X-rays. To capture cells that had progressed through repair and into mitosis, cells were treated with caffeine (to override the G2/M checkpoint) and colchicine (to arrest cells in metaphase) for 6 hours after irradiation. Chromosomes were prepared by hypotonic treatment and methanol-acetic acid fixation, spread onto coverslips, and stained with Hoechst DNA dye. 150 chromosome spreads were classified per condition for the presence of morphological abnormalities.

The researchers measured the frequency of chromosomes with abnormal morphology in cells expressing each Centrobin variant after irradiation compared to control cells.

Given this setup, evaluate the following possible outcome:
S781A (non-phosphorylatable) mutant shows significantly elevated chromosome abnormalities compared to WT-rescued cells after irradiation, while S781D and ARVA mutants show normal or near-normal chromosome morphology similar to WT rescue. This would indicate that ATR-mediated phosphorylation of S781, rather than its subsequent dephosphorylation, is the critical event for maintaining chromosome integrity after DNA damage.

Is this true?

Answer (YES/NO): NO